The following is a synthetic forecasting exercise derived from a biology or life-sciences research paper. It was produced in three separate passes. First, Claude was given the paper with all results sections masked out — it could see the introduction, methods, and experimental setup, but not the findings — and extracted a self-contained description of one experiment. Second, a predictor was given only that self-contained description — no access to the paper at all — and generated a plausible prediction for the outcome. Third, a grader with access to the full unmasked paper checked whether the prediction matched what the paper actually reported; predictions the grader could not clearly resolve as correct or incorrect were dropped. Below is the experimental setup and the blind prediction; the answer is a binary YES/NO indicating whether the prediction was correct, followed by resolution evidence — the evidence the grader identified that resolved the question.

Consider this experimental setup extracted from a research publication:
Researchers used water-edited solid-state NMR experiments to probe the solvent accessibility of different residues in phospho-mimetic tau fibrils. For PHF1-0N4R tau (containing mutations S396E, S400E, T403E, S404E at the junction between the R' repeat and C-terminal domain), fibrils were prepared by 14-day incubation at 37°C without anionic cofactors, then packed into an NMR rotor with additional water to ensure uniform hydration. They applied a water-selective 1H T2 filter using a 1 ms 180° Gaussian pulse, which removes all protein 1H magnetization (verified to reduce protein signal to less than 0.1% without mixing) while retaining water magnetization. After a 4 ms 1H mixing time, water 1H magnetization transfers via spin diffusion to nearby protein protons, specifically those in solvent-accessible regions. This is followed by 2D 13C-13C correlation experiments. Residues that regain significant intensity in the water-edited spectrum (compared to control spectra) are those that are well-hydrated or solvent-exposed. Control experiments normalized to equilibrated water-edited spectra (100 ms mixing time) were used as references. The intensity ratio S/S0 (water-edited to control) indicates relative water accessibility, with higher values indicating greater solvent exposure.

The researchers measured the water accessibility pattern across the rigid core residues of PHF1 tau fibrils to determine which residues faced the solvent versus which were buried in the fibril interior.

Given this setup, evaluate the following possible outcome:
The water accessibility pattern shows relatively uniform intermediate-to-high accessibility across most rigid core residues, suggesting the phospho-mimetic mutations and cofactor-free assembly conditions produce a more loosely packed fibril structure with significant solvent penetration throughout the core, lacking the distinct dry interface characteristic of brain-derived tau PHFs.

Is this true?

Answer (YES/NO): NO